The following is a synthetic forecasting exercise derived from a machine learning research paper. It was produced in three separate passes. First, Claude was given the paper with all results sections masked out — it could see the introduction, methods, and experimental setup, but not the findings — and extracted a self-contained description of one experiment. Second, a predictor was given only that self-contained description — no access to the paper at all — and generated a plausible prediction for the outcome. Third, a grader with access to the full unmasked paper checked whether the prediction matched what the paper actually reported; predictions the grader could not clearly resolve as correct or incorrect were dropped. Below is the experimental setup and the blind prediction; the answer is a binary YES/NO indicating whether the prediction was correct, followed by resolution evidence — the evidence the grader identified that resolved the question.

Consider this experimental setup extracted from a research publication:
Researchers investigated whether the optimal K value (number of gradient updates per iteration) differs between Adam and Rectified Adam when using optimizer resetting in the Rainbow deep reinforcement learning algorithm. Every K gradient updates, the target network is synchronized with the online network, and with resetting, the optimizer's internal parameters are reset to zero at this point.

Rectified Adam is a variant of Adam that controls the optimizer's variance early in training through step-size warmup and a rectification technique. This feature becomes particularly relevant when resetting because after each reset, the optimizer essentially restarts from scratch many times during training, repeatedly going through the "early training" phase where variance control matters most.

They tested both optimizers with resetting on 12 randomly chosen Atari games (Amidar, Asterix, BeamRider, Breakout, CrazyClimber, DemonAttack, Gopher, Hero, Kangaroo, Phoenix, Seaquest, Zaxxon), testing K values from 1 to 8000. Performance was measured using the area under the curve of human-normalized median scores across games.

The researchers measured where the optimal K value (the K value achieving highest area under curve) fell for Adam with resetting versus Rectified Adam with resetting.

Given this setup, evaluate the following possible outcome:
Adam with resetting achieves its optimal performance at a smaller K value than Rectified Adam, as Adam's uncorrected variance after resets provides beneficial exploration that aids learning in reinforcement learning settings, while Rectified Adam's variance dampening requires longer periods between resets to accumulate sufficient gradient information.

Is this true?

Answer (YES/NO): YES